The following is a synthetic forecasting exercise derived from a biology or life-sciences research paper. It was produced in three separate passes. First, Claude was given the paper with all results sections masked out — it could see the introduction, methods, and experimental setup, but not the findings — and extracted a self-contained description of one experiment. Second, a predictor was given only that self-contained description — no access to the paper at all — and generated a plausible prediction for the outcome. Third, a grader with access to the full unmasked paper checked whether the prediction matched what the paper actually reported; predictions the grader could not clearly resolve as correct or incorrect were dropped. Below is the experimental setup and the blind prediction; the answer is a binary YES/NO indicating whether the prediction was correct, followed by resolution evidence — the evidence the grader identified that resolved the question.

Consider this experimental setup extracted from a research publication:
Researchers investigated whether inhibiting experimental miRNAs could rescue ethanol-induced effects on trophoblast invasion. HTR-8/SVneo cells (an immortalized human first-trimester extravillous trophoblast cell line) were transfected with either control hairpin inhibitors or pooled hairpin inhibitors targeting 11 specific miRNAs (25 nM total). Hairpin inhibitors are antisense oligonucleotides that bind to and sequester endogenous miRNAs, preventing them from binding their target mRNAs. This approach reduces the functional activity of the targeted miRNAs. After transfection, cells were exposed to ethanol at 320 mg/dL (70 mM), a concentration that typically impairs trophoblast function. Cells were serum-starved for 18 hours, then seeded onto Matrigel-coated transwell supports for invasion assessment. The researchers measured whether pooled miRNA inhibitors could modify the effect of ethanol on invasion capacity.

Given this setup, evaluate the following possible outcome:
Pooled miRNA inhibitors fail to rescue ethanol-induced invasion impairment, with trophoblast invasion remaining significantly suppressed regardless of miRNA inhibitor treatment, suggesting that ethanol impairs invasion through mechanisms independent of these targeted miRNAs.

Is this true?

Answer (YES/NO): NO